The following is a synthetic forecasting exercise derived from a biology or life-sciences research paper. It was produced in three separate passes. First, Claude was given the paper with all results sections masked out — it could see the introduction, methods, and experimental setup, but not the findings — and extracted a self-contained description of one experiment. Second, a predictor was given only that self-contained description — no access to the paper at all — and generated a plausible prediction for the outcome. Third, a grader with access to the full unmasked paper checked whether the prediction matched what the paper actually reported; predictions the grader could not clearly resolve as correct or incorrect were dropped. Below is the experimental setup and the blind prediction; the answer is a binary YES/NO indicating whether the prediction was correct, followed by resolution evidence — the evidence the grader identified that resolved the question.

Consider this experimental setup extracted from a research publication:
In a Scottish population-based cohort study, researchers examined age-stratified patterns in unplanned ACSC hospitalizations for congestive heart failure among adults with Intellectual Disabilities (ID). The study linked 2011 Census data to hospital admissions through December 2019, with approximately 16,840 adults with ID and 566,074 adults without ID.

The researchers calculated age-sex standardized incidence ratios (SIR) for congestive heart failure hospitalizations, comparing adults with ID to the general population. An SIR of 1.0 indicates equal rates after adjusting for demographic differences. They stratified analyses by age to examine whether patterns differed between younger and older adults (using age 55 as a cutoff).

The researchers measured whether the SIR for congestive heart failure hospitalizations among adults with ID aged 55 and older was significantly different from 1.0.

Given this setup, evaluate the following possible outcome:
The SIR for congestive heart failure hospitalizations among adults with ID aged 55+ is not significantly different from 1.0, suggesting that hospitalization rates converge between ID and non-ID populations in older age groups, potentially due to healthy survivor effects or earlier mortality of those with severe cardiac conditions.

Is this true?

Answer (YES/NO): NO